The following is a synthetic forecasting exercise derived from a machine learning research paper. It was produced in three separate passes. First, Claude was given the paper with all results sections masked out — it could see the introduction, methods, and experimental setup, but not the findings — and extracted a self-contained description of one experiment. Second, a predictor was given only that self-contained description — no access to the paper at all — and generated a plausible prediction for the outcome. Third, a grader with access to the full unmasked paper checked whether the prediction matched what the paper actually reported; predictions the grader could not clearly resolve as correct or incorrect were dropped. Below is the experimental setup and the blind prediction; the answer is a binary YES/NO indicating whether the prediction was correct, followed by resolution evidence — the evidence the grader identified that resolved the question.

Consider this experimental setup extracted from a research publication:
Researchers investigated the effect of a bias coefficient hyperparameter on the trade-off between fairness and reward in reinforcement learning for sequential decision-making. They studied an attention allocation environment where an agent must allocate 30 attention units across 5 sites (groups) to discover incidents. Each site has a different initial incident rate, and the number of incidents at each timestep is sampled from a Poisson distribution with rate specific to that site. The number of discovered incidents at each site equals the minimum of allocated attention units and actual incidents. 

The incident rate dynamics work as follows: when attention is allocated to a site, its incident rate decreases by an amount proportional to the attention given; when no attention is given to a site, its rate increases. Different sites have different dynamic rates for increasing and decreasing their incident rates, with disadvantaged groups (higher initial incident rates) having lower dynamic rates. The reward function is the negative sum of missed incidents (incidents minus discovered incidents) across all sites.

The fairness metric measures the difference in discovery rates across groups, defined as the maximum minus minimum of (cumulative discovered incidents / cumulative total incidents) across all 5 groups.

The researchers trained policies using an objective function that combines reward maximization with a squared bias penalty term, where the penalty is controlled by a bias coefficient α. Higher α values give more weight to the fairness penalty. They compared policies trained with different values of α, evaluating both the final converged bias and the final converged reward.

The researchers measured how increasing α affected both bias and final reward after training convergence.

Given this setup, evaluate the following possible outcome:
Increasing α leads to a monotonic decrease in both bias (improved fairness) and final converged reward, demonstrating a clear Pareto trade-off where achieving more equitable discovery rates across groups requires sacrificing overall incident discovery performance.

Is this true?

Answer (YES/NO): NO